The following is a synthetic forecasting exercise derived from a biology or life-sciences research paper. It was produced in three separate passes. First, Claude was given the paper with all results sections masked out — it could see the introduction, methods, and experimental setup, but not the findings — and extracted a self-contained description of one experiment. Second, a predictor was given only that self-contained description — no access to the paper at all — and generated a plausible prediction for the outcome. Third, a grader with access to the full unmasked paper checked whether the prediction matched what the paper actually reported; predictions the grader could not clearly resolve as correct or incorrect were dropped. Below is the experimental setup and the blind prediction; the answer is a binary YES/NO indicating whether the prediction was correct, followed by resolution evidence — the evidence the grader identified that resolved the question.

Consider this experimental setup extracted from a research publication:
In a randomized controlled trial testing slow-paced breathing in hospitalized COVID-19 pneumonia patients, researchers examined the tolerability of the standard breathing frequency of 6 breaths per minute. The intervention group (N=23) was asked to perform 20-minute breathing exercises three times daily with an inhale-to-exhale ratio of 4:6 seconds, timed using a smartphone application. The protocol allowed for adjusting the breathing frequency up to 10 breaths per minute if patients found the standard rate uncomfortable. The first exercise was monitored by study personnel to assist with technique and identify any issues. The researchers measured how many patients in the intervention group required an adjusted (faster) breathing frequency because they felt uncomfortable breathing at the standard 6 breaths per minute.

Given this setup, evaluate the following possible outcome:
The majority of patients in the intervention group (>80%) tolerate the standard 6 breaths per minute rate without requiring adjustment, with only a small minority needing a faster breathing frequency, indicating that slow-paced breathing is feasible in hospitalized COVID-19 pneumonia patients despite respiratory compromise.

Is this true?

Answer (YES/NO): NO